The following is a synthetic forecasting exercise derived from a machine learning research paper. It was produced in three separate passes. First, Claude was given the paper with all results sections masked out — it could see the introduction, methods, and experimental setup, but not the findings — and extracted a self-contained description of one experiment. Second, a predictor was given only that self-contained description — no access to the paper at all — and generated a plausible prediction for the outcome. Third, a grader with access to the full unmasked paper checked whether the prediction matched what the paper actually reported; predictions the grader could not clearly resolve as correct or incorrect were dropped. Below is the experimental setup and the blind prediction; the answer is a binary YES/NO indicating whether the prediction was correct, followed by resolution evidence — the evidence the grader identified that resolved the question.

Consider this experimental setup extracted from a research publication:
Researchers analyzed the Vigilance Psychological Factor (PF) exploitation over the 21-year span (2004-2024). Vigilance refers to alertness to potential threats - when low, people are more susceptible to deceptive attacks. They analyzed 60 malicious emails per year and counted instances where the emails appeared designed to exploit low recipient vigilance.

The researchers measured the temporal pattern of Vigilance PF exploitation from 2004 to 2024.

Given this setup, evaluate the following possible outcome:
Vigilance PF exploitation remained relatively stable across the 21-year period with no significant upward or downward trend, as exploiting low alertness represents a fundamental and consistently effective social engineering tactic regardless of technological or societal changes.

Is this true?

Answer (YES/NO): NO